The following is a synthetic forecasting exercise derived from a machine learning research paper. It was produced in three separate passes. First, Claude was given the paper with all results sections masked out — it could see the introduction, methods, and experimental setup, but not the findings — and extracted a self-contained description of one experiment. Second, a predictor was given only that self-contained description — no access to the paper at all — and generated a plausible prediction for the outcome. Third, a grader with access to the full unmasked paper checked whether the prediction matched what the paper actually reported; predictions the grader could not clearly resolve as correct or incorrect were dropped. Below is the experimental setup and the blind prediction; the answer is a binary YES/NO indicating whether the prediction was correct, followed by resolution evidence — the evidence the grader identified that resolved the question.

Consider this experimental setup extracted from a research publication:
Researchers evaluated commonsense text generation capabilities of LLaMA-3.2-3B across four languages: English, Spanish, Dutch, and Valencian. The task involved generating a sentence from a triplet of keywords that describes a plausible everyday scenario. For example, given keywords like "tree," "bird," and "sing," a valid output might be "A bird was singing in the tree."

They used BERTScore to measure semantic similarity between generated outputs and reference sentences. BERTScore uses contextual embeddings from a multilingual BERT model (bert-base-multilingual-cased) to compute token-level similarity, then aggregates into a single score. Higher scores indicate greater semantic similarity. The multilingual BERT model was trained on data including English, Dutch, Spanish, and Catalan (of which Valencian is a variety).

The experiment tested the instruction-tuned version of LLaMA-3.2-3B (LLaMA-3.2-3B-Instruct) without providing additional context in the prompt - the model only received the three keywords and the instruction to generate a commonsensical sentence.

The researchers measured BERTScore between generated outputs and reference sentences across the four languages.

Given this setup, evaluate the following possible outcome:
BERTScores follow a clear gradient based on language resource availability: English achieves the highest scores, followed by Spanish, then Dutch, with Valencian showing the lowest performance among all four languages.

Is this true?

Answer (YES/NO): YES